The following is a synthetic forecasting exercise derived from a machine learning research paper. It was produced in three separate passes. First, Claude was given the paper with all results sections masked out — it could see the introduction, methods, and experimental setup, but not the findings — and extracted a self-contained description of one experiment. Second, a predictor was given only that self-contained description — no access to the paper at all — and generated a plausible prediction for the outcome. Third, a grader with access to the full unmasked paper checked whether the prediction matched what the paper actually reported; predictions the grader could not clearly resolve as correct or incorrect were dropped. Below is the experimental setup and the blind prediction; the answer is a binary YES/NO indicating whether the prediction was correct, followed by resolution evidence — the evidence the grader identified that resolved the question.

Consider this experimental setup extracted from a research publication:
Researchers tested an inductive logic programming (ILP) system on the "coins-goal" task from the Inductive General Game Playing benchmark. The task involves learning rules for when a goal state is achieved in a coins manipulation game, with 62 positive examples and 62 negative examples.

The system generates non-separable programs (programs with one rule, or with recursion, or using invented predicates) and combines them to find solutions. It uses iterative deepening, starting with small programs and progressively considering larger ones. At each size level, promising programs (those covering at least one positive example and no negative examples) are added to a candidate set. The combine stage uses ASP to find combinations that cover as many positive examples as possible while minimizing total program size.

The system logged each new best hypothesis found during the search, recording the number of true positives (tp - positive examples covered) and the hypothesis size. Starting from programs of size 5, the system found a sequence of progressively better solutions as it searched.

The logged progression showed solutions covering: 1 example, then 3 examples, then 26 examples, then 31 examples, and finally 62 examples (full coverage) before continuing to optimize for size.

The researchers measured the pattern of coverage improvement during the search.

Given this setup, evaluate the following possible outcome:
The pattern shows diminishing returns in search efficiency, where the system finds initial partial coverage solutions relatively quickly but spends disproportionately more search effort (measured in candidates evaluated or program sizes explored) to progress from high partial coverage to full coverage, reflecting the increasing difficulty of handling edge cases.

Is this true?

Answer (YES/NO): NO